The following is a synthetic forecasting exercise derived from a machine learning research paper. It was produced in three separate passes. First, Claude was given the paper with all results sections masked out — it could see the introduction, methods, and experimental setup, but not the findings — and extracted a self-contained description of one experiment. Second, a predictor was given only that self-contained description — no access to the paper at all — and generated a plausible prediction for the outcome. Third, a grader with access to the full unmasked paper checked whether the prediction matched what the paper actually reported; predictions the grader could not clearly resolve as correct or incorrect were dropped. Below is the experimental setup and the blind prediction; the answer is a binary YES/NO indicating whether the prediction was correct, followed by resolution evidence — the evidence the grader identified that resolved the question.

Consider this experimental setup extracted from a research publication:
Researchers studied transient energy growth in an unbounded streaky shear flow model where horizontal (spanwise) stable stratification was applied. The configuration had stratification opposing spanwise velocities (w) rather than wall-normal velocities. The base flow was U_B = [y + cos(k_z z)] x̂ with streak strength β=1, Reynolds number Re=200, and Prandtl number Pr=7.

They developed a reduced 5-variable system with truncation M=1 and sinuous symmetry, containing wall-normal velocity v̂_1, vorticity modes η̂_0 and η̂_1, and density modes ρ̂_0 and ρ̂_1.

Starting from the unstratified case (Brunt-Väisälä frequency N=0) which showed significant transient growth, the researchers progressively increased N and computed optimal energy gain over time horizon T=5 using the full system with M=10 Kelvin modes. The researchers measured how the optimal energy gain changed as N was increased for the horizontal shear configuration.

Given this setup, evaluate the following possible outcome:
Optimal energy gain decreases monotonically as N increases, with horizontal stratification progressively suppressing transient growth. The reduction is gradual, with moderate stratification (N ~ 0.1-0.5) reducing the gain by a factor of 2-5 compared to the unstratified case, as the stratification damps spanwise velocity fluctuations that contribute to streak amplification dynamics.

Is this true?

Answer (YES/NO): NO